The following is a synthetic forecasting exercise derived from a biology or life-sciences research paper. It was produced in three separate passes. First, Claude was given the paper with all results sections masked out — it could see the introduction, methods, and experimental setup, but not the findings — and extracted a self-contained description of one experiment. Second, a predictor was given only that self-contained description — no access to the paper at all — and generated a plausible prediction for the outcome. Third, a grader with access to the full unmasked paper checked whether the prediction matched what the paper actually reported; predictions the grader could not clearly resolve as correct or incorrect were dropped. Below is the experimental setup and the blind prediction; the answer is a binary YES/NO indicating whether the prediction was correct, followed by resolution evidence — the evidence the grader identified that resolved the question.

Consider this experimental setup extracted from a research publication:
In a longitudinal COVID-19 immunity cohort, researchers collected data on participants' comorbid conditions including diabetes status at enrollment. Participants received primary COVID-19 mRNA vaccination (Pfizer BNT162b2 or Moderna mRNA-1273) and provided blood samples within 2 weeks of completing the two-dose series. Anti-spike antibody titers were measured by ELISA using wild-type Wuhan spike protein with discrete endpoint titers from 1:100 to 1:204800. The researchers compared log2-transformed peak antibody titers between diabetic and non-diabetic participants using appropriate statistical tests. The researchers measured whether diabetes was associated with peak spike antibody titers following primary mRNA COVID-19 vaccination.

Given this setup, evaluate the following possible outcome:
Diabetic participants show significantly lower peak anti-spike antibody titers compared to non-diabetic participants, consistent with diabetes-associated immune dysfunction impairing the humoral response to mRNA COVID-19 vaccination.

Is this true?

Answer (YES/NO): NO